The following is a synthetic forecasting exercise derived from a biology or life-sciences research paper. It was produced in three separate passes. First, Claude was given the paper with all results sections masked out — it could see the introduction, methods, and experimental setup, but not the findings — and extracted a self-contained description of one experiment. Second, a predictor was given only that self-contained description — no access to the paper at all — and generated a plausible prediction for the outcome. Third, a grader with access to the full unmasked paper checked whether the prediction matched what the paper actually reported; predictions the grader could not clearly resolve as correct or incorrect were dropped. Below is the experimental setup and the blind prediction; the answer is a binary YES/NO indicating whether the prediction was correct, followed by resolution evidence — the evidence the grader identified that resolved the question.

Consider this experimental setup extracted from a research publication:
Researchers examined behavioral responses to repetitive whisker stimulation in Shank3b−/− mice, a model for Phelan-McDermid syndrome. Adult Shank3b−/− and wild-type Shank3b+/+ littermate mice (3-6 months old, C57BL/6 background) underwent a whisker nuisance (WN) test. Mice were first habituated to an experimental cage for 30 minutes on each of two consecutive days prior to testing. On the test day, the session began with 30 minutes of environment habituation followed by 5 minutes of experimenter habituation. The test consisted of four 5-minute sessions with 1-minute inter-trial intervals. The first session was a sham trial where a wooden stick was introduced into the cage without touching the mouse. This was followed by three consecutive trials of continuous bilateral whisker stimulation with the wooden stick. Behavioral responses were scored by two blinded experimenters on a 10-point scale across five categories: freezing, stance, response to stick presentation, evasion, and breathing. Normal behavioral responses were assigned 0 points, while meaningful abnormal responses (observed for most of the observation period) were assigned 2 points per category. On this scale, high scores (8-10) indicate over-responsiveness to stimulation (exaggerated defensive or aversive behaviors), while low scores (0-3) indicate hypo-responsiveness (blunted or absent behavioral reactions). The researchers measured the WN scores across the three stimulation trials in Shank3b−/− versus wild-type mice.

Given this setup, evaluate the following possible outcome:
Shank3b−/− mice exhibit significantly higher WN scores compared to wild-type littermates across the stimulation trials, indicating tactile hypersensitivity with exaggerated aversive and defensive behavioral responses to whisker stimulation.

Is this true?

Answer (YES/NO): NO